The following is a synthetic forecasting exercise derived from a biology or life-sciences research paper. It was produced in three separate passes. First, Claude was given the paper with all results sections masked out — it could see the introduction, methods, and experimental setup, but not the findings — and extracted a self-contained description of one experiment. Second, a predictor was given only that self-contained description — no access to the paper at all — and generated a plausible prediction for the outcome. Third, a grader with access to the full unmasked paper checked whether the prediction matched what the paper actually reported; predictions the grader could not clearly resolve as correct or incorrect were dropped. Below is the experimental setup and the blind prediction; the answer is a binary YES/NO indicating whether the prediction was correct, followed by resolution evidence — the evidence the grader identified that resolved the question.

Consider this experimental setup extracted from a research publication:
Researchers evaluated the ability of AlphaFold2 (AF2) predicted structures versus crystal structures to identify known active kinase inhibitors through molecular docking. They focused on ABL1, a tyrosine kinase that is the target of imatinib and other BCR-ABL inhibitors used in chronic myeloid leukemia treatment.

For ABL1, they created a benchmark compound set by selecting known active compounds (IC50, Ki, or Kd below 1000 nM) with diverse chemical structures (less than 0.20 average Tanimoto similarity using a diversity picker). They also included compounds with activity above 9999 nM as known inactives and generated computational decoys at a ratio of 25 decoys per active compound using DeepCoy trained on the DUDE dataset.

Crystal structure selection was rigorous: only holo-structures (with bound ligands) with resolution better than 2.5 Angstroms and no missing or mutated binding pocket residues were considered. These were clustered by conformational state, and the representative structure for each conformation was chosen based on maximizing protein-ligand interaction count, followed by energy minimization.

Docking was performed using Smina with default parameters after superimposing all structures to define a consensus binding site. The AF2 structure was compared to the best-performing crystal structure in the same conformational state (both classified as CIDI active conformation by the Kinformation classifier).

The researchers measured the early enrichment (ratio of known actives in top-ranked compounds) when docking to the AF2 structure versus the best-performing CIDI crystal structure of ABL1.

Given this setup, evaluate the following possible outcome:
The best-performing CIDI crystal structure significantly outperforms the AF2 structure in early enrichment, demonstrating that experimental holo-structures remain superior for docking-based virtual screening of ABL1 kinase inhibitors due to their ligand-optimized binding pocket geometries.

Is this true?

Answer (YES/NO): NO